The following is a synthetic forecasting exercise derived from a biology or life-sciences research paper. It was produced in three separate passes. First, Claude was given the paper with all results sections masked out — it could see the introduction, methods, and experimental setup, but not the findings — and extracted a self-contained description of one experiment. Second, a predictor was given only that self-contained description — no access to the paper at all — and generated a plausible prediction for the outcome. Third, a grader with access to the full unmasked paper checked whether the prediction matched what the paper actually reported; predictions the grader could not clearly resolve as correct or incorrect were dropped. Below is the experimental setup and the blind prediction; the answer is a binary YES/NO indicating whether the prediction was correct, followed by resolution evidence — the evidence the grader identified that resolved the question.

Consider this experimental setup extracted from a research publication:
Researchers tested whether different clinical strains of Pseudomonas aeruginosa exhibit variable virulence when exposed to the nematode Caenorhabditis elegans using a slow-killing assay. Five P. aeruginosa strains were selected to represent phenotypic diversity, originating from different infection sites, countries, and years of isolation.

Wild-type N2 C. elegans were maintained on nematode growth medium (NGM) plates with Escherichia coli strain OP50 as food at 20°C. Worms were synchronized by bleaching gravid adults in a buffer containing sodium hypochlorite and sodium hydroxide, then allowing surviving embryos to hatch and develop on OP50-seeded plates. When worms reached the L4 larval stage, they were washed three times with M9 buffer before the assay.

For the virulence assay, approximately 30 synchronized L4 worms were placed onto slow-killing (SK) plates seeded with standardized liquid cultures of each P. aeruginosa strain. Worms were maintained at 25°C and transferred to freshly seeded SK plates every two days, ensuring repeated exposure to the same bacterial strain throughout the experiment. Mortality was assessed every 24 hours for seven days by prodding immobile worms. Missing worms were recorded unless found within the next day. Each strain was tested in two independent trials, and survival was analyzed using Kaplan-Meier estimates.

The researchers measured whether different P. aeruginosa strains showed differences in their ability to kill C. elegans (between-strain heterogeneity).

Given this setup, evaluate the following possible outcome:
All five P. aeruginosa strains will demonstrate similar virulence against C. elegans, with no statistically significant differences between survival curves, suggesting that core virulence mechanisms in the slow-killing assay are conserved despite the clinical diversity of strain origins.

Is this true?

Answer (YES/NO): NO